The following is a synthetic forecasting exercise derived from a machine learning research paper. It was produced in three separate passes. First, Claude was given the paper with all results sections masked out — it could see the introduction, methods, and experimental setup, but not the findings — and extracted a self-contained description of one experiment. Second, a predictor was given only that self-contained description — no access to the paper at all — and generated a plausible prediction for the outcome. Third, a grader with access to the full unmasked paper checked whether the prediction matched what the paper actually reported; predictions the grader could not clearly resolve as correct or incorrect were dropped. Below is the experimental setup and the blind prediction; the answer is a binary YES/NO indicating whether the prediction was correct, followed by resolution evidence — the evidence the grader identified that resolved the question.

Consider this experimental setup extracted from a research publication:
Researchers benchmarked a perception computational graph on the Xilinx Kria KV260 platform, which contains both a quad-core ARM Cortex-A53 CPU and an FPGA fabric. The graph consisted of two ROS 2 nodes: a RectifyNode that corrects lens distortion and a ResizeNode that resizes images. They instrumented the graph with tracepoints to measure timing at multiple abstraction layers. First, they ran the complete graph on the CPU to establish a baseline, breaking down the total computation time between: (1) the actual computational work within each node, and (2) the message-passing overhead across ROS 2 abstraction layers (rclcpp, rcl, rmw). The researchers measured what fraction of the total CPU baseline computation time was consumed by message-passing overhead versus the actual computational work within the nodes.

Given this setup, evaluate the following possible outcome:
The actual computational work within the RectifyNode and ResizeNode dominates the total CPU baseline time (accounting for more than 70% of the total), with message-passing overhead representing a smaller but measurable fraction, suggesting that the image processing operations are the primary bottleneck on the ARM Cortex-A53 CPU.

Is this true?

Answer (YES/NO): NO